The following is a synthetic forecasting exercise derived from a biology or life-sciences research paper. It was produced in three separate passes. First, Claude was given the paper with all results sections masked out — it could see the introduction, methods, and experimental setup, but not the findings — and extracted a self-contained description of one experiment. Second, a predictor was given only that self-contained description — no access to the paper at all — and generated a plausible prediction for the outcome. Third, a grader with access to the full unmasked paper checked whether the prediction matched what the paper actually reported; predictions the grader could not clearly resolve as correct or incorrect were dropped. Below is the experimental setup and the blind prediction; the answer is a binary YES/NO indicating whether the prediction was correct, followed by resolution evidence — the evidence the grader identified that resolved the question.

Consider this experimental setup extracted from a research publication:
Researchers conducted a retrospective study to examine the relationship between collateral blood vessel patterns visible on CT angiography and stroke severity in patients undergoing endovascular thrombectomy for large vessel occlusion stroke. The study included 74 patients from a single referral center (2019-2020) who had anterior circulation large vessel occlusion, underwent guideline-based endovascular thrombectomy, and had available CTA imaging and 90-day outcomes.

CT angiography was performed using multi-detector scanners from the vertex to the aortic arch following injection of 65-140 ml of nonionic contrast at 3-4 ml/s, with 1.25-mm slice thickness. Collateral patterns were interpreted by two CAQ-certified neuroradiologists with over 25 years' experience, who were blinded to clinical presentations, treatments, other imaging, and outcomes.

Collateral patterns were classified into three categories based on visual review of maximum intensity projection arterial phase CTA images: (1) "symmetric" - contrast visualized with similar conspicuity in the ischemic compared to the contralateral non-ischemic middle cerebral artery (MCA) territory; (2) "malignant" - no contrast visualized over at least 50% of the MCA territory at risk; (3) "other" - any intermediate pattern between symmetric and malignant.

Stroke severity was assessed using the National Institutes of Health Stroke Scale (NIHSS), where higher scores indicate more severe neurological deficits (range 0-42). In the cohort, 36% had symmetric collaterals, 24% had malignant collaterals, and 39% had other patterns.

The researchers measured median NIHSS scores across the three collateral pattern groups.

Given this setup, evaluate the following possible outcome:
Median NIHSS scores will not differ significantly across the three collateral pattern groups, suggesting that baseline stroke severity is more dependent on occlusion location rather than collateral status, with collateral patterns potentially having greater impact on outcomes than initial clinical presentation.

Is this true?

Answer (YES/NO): NO